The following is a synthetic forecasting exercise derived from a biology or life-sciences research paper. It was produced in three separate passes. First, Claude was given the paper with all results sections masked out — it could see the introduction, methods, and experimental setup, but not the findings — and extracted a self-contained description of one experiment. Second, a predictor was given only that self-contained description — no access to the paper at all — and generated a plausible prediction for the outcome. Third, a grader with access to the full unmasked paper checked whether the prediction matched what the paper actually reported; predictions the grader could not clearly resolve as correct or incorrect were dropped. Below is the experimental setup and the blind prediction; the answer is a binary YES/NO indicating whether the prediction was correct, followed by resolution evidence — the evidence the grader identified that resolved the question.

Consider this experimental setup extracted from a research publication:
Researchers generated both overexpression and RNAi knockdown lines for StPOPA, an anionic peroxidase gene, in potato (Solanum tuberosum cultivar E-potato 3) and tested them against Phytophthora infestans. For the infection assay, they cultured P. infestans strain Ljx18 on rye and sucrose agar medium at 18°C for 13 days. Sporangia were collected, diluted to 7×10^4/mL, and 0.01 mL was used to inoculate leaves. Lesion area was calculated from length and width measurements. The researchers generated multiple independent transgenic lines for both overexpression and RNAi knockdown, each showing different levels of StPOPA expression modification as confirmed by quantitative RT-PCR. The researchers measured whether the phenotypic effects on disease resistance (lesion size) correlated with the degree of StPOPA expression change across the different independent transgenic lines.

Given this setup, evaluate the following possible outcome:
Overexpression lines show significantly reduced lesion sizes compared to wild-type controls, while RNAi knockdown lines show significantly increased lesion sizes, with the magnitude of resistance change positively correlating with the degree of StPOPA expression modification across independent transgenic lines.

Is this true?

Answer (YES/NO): NO